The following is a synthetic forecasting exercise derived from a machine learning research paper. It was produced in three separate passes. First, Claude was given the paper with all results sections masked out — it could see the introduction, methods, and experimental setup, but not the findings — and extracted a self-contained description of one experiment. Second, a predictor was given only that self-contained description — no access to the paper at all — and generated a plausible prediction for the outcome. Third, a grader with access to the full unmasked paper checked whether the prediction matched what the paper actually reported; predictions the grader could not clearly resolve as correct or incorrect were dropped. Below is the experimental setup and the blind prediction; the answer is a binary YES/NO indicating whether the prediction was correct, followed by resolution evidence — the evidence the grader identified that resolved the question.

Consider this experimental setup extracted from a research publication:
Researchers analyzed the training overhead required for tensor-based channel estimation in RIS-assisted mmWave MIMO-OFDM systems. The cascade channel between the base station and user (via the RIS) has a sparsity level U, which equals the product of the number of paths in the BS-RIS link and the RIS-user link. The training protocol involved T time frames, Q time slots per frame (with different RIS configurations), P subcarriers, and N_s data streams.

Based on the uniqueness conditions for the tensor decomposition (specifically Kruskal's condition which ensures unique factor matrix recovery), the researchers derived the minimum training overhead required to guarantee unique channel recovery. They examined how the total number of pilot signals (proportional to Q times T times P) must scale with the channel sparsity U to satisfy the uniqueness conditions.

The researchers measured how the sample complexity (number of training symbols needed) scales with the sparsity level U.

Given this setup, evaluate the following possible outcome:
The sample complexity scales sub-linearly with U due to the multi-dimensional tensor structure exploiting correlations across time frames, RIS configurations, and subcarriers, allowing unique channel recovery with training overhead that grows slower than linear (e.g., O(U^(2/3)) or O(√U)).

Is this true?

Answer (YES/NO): NO